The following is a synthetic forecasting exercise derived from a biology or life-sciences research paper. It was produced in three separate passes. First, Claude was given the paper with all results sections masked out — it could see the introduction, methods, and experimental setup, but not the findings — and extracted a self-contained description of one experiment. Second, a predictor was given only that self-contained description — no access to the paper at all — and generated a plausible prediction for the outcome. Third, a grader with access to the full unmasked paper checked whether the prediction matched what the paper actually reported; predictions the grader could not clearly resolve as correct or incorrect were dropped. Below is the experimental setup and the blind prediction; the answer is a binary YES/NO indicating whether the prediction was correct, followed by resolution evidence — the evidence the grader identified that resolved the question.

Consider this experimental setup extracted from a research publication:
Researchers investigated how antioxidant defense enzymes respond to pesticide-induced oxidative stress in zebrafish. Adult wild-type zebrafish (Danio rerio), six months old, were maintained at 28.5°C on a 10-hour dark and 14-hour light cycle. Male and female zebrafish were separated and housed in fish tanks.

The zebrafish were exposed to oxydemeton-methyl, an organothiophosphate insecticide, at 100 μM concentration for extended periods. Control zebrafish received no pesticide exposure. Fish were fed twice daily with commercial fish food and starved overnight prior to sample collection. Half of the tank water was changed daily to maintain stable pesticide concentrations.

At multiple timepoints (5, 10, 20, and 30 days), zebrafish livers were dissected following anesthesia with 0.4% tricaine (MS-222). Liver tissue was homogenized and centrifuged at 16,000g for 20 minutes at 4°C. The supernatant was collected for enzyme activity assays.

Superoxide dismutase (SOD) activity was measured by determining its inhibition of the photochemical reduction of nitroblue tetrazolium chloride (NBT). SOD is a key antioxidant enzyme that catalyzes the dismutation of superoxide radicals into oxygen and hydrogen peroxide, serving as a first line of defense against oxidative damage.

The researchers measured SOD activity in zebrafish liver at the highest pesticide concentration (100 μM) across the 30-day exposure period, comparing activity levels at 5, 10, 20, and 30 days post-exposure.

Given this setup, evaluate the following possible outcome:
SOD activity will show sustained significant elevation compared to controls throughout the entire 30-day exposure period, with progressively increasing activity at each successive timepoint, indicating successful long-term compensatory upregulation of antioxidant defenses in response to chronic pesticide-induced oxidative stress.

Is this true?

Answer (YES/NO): NO